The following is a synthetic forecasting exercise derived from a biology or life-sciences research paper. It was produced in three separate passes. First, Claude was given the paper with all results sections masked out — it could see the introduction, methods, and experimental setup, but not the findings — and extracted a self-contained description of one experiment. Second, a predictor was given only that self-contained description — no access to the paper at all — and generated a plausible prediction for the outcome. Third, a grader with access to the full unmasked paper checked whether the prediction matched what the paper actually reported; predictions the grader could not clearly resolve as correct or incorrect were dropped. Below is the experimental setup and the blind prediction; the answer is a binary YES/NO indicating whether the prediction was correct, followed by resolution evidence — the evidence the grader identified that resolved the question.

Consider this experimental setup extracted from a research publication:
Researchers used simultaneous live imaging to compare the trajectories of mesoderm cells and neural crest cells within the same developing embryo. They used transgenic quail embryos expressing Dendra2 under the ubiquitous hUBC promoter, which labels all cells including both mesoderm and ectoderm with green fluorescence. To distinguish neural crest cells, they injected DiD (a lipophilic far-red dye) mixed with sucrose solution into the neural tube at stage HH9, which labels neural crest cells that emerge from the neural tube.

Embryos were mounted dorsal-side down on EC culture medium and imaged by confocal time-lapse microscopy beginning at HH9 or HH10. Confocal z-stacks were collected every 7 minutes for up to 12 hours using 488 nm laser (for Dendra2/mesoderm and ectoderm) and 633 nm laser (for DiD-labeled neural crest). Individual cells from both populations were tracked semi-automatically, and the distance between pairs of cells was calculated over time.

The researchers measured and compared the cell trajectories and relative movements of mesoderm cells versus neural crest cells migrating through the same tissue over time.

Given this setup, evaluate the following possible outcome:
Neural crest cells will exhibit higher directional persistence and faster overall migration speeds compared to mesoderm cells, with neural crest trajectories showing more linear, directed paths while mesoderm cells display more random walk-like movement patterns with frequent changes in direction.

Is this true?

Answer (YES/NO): YES